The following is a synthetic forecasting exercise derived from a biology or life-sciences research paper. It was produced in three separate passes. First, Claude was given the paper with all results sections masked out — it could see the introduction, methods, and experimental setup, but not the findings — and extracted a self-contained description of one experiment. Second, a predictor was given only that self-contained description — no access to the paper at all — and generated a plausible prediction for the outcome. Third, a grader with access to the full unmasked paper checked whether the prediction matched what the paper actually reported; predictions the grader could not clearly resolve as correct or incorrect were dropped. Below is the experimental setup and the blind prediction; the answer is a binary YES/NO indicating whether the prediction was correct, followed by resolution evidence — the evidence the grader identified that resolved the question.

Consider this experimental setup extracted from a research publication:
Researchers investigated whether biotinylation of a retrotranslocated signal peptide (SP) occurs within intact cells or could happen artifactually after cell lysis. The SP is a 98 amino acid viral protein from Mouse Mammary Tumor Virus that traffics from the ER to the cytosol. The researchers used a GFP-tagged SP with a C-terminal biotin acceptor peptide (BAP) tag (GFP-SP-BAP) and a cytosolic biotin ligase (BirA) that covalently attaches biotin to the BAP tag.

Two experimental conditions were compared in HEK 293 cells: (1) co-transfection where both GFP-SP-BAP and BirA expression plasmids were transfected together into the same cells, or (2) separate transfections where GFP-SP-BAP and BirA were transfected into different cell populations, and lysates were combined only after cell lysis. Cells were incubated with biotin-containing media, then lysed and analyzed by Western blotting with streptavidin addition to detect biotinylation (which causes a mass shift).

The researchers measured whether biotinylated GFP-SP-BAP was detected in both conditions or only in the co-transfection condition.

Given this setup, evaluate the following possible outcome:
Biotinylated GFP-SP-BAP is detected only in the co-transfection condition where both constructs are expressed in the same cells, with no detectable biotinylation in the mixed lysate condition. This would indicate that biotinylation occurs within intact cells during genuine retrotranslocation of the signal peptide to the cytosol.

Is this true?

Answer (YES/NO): YES